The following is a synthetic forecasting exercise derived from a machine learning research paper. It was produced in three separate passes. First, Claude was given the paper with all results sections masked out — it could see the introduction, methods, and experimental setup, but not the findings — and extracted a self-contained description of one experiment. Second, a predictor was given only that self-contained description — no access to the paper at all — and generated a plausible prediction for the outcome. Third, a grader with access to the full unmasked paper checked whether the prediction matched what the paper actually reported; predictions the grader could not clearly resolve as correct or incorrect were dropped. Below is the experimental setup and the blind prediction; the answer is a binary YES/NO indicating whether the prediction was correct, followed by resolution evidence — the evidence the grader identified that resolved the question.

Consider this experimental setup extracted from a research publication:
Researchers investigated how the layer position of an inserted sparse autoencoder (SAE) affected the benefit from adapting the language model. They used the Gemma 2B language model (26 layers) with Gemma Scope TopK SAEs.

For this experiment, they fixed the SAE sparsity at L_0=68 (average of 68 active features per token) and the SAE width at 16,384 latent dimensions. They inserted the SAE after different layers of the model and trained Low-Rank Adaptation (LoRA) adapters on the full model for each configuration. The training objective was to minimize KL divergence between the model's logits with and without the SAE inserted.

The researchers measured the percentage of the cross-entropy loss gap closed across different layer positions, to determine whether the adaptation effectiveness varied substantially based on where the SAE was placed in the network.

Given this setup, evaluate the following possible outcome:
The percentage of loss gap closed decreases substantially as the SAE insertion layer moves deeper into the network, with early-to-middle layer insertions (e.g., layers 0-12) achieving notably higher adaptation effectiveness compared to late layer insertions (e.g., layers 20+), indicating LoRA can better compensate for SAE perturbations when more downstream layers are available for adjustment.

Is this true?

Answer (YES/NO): NO